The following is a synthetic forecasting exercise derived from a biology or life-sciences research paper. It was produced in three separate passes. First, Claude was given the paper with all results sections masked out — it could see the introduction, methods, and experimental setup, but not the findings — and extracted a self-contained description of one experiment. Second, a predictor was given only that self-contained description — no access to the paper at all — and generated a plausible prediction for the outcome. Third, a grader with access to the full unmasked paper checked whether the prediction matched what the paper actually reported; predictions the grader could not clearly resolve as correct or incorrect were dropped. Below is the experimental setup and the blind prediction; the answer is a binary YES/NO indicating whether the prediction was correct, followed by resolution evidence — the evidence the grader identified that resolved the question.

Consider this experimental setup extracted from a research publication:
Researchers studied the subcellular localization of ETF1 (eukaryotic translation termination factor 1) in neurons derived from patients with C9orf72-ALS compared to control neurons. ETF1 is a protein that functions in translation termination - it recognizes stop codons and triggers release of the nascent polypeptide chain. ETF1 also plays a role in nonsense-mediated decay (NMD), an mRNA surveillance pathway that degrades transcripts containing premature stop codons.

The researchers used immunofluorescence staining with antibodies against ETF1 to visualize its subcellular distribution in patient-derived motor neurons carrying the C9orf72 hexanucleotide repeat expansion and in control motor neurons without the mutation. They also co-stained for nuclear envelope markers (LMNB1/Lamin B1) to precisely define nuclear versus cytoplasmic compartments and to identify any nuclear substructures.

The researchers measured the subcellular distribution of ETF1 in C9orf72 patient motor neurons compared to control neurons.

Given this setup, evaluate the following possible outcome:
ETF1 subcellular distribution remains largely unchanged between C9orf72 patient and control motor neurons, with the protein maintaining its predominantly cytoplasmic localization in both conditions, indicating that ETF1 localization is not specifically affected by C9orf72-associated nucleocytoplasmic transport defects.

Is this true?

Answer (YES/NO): NO